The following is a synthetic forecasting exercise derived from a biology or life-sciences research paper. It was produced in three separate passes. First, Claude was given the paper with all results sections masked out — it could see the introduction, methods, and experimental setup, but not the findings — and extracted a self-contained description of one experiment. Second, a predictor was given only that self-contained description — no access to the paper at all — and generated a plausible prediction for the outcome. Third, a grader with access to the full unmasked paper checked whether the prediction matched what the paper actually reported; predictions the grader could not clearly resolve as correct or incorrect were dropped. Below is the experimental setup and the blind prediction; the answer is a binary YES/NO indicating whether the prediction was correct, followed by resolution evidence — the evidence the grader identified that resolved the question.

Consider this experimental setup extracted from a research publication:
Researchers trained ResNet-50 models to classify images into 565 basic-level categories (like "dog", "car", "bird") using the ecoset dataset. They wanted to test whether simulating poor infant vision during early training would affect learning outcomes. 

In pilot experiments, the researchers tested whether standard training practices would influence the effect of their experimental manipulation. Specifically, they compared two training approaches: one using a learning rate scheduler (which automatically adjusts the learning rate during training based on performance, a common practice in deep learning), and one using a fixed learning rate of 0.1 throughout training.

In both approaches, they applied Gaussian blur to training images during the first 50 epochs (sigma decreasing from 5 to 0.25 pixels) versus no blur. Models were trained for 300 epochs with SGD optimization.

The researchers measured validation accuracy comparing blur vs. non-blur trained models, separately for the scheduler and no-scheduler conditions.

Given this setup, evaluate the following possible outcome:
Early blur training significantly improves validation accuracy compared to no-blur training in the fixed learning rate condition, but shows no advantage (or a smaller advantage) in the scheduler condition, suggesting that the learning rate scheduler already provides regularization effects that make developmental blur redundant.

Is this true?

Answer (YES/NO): YES